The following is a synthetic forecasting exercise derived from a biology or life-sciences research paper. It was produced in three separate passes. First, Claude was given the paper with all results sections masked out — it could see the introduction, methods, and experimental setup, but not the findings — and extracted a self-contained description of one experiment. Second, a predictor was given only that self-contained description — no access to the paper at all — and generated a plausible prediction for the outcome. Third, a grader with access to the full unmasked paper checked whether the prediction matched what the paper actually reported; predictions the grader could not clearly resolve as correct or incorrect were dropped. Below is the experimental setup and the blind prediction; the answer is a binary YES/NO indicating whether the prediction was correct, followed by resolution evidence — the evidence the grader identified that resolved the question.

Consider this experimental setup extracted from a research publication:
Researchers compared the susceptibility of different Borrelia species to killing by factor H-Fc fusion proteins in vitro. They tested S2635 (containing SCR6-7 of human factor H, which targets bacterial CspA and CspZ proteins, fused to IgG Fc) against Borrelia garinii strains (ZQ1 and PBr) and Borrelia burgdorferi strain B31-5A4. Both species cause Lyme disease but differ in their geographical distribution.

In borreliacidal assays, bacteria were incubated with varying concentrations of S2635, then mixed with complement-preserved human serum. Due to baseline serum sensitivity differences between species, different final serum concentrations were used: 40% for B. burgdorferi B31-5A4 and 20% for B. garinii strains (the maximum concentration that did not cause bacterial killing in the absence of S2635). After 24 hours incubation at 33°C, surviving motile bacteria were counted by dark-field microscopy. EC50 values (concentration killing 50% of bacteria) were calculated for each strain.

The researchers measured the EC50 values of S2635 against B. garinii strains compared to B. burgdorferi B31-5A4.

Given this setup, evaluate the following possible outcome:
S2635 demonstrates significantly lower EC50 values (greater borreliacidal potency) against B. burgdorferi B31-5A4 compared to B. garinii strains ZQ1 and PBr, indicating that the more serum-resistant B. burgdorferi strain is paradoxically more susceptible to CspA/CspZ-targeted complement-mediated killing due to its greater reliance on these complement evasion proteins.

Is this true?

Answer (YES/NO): NO